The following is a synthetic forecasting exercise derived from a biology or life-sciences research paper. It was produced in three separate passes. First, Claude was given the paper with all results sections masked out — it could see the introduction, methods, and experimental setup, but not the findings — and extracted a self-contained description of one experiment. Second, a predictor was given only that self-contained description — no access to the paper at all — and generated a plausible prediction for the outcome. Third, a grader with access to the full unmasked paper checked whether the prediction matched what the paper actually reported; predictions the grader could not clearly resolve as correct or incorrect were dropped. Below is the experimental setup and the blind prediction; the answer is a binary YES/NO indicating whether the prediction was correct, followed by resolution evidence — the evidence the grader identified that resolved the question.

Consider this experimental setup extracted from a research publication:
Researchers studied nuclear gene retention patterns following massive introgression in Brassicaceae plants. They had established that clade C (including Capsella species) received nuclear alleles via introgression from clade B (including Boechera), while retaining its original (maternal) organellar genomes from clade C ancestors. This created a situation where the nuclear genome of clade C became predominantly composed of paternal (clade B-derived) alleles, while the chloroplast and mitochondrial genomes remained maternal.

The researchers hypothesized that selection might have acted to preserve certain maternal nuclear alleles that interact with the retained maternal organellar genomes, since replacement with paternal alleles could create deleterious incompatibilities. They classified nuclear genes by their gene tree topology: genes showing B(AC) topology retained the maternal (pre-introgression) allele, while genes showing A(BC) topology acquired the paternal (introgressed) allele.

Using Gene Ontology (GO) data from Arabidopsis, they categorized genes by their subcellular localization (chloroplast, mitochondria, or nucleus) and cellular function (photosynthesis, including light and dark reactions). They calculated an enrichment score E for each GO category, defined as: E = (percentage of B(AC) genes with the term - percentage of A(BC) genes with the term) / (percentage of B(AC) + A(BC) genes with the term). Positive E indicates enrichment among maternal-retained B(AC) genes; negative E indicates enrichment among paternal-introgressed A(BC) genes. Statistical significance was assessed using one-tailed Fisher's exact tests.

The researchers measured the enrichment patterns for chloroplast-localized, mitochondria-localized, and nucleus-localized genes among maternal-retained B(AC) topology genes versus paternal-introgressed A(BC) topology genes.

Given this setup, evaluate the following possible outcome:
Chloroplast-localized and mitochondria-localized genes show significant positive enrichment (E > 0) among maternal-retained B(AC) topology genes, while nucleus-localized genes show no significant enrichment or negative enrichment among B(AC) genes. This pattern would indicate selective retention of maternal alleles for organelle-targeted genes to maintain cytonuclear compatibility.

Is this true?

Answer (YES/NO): YES